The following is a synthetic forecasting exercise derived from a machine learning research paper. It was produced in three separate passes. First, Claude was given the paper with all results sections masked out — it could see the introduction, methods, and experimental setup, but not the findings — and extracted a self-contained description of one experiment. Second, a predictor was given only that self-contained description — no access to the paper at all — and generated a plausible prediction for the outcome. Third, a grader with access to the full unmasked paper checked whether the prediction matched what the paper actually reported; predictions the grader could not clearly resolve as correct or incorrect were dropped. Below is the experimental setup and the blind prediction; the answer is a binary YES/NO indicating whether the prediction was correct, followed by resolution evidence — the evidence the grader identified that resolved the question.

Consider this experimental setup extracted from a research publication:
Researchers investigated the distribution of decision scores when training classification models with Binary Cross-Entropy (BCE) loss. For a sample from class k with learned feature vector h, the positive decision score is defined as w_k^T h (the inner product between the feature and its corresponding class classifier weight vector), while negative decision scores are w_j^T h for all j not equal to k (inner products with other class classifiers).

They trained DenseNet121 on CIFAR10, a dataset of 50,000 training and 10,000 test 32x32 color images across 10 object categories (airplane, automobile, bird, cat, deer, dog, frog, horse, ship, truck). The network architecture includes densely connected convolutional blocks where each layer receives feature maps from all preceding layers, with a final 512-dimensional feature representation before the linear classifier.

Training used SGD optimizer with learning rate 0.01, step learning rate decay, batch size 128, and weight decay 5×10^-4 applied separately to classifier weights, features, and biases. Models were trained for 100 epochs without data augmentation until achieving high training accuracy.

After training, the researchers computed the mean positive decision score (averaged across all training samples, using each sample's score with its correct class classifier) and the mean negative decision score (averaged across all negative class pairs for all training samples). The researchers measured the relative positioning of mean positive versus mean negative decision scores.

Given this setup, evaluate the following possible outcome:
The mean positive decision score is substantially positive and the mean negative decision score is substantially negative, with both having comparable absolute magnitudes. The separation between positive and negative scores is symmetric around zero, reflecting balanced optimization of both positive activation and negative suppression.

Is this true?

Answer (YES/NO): NO